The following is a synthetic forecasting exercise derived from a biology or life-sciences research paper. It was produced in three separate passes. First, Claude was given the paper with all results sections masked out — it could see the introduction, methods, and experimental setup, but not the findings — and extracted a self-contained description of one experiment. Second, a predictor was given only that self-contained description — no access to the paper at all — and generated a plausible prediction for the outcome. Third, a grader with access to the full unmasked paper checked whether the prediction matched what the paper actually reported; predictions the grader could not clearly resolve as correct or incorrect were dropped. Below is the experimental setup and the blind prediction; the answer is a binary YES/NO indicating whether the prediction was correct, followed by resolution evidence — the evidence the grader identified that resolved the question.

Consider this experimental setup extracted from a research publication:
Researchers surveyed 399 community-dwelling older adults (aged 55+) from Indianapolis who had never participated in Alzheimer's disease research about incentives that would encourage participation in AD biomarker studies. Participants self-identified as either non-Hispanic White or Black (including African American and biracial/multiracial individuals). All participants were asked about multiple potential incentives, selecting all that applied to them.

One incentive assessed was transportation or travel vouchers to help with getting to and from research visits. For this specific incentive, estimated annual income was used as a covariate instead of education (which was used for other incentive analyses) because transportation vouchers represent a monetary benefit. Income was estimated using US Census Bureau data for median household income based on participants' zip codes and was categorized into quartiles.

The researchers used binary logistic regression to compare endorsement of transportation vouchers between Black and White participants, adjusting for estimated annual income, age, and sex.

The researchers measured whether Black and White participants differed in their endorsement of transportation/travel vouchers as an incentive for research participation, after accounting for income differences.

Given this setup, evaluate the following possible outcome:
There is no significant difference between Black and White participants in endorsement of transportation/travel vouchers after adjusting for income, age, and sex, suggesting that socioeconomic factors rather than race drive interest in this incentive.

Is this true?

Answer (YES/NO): NO